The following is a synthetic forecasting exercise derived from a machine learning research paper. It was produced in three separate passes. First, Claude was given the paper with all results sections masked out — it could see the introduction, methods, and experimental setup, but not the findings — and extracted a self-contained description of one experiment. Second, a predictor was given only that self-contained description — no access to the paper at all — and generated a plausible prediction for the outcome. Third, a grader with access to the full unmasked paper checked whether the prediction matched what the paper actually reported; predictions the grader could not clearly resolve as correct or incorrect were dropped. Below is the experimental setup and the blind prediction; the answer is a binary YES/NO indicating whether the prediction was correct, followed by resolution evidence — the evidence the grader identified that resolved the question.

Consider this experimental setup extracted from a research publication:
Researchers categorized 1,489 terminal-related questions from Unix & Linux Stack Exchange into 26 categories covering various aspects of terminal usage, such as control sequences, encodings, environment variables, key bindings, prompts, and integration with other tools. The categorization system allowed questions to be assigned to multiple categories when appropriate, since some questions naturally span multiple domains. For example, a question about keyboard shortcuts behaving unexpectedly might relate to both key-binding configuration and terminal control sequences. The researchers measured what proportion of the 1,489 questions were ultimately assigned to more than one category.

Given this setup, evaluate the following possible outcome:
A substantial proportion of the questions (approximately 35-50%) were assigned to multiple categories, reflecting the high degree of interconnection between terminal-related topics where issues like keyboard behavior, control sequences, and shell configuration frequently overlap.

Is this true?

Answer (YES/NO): NO